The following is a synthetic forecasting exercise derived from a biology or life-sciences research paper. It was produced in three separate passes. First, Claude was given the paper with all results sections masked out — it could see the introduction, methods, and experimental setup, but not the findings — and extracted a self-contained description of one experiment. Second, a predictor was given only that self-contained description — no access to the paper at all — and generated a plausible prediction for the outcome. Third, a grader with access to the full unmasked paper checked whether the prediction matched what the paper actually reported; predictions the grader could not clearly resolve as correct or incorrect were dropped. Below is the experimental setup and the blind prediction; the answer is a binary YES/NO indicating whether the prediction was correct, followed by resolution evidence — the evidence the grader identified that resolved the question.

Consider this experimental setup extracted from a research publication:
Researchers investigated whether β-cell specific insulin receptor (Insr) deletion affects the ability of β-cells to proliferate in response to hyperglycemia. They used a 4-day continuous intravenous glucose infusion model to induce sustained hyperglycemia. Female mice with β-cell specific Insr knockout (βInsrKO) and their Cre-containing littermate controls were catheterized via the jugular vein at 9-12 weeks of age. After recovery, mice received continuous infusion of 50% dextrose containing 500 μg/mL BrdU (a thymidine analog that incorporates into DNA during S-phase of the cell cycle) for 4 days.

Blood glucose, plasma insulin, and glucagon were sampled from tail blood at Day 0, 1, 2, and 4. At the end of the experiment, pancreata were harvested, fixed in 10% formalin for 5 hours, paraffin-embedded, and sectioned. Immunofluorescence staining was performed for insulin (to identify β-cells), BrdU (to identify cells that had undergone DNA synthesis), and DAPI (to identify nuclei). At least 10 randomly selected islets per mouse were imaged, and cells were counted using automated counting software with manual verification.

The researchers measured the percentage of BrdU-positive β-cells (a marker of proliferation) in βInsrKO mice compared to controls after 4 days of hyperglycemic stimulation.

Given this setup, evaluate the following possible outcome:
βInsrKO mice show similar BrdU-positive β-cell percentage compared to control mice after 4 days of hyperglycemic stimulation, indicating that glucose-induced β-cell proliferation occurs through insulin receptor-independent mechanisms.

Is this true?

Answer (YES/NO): YES